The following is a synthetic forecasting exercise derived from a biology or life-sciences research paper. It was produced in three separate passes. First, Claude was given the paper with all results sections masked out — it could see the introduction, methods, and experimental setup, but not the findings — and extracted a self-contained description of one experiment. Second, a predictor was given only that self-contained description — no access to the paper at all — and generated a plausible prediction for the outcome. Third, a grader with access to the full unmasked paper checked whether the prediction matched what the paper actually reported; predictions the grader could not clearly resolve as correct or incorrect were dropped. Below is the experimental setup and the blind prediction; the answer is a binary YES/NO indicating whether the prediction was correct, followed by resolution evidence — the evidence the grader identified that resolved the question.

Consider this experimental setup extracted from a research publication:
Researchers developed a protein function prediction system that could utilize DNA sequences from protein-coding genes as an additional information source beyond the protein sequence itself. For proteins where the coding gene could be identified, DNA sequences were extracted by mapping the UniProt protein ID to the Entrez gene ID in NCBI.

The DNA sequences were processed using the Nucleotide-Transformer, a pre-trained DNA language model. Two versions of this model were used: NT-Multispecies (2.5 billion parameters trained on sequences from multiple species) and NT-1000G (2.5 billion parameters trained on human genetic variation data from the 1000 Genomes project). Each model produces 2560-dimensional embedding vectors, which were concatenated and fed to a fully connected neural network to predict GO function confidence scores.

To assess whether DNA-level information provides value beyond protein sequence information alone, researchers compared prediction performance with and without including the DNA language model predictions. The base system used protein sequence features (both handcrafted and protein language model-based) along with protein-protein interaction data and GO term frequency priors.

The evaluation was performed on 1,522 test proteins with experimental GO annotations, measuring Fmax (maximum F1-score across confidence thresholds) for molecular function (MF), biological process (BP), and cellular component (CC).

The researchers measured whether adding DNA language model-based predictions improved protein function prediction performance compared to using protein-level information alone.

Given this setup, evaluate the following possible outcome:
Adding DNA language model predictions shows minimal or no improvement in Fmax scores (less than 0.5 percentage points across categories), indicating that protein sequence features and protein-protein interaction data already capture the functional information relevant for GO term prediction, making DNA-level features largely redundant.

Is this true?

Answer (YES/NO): NO